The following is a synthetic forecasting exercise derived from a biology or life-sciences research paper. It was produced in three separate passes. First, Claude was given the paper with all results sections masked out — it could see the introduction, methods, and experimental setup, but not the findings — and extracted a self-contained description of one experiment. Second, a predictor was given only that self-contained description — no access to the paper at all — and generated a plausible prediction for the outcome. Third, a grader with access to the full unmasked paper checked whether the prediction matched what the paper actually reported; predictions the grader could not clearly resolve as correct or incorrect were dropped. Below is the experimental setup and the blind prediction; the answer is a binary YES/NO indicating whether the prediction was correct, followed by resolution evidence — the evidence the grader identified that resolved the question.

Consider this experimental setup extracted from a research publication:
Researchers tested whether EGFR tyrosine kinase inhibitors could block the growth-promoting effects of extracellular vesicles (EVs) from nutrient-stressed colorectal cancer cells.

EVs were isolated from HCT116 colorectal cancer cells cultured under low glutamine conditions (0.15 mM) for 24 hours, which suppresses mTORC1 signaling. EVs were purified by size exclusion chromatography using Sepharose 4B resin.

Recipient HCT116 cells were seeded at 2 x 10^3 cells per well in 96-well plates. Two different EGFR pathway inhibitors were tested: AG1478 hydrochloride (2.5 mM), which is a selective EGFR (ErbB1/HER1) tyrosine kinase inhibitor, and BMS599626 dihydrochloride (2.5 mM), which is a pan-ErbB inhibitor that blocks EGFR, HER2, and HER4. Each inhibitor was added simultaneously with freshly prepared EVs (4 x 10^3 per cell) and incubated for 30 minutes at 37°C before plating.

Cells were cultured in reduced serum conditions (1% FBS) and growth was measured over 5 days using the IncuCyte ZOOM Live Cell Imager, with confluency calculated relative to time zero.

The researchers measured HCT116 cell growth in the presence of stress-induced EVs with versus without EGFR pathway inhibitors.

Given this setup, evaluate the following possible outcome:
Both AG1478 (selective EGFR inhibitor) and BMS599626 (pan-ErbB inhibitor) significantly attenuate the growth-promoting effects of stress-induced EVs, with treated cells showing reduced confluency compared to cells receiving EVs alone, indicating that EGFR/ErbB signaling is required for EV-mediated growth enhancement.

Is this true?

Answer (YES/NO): YES